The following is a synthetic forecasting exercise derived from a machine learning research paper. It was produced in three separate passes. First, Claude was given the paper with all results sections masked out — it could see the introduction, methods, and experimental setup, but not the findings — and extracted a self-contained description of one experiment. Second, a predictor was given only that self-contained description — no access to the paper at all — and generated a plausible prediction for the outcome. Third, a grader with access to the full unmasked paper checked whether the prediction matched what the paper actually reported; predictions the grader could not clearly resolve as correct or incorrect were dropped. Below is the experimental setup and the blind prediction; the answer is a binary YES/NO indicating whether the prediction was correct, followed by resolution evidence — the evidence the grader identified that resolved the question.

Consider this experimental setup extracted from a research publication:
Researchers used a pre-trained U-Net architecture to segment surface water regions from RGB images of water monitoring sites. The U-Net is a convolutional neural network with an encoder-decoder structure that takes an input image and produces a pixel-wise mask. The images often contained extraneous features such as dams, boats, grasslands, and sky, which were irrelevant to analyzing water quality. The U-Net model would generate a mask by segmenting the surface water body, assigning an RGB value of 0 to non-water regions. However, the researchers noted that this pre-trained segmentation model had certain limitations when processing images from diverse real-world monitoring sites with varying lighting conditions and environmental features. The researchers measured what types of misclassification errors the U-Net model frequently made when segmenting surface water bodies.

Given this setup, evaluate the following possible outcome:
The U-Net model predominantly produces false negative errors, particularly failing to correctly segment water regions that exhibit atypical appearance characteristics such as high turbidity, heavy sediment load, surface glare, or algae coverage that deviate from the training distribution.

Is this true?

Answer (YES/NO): NO